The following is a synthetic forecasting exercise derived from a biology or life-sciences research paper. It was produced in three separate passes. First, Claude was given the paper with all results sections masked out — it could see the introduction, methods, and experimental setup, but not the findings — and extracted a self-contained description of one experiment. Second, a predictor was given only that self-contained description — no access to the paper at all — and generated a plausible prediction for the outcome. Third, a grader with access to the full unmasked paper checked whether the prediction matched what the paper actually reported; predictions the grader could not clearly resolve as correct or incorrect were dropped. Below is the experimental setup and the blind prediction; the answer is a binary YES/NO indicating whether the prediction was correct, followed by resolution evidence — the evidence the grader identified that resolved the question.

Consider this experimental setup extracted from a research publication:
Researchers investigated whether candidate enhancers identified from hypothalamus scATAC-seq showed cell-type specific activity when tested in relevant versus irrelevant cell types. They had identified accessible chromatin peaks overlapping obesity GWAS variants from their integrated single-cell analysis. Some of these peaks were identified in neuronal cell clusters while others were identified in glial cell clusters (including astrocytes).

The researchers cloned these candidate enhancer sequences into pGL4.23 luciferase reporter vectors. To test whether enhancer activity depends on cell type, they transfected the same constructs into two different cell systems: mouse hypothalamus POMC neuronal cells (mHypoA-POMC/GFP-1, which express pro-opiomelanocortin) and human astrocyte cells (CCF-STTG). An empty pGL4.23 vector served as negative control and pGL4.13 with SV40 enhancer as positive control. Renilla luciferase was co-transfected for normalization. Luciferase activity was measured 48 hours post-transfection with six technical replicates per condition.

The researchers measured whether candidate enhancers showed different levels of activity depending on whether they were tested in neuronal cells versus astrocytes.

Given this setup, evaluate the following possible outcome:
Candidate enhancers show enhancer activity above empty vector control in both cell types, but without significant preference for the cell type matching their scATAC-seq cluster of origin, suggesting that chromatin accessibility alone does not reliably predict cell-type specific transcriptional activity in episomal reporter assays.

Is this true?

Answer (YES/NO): YES